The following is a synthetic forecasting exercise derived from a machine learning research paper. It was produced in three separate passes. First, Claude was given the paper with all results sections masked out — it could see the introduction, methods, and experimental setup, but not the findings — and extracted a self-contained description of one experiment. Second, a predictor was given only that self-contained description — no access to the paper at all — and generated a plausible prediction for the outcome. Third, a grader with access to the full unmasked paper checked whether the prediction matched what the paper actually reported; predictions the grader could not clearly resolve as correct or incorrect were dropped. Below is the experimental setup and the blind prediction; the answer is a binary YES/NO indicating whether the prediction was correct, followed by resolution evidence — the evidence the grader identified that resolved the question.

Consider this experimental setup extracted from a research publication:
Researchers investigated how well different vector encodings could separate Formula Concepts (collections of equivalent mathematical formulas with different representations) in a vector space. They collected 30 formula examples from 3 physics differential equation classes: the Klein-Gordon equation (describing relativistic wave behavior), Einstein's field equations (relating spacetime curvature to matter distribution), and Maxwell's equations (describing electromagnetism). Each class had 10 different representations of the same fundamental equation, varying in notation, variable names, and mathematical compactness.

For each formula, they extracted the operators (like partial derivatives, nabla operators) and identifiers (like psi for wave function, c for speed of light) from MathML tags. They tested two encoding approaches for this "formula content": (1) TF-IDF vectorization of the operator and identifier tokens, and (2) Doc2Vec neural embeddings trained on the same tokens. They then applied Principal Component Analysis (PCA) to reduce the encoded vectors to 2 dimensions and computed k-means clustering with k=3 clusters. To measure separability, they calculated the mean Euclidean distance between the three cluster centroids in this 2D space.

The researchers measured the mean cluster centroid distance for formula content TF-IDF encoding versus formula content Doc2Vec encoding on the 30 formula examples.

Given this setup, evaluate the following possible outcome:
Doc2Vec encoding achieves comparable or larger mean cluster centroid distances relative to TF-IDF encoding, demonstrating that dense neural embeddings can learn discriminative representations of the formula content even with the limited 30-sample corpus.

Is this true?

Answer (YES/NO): YES